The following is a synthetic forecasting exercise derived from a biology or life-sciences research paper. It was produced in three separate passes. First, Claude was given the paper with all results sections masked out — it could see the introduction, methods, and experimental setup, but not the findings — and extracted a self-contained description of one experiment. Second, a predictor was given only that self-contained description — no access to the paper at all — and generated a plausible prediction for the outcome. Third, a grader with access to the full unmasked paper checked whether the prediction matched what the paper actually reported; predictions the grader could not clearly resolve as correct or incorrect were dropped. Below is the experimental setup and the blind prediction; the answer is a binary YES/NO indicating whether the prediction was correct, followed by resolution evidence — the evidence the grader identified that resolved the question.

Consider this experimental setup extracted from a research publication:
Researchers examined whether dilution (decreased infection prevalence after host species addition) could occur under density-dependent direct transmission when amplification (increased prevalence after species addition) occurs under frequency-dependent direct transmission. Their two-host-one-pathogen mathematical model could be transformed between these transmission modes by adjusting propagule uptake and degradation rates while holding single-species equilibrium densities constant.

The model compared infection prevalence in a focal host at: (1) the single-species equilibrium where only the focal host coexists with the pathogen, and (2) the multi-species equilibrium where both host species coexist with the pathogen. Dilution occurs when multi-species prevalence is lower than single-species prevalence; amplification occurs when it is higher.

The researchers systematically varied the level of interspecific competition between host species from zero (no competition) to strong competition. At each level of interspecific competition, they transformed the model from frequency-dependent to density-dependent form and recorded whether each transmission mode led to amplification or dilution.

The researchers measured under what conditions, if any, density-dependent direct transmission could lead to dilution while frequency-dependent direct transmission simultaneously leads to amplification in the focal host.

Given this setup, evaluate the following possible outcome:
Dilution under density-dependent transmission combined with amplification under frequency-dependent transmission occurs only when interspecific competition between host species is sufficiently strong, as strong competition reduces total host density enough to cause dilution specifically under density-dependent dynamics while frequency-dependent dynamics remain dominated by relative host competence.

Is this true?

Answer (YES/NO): YES